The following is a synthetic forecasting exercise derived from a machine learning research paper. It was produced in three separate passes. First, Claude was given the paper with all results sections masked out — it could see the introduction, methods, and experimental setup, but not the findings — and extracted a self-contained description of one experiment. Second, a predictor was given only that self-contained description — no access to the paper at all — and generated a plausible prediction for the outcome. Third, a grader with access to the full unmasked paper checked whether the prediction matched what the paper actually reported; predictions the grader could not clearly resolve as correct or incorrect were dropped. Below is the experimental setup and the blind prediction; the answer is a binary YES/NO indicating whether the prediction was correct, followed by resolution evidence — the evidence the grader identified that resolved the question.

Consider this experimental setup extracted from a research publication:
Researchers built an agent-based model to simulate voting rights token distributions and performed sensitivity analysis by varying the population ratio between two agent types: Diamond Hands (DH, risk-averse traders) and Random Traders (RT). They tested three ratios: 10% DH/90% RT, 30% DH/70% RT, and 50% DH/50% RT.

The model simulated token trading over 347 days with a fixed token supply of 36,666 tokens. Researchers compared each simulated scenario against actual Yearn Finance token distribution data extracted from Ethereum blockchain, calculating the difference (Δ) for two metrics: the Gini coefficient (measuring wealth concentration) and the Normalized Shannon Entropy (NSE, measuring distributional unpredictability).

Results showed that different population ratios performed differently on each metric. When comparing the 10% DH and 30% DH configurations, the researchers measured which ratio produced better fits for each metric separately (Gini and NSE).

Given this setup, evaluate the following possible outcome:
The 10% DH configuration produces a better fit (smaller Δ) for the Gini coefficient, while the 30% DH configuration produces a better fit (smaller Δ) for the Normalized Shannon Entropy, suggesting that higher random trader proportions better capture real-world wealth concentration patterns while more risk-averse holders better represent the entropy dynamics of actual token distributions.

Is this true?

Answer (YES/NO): NO